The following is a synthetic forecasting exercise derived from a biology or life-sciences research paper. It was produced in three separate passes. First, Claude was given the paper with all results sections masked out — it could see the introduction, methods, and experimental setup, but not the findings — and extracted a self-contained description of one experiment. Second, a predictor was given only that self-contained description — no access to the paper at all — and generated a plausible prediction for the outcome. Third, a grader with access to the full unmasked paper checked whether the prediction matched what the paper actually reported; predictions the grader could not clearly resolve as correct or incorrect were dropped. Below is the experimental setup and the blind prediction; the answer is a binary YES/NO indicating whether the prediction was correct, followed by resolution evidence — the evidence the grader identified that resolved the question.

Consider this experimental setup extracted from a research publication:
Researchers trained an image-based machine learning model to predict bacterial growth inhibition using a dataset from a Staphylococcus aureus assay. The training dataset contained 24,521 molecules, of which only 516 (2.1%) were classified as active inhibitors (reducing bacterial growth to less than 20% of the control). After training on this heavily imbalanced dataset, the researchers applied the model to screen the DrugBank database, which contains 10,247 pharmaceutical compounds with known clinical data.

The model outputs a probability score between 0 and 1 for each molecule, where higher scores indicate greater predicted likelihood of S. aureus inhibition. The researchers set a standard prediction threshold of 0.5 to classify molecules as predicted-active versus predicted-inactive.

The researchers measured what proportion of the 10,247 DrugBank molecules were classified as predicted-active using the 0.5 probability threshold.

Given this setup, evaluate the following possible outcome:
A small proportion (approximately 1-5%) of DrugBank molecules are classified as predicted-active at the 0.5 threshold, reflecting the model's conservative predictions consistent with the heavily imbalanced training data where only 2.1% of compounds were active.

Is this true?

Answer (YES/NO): NO